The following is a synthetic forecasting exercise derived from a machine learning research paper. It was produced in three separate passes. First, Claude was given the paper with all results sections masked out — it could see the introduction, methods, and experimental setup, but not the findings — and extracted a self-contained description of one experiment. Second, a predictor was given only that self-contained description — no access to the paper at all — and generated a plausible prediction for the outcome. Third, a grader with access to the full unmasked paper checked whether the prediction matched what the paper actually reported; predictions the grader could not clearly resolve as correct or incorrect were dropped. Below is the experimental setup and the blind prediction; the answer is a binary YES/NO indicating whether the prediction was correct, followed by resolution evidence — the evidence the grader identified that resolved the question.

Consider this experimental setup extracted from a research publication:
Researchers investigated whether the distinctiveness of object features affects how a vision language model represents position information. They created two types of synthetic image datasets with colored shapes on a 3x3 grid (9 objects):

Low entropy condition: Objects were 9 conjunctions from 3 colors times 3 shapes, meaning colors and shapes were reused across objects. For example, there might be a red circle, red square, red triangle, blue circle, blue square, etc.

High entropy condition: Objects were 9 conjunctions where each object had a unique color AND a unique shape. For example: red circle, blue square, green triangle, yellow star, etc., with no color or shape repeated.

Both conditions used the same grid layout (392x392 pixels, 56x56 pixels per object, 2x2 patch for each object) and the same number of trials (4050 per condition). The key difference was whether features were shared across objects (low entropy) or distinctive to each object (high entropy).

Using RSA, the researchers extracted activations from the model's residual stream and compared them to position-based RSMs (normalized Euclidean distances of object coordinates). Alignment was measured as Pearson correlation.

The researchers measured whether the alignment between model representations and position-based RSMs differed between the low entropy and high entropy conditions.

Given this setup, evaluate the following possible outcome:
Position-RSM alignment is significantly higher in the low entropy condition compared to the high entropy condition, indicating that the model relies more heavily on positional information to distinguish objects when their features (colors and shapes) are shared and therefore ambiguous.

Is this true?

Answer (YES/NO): NO